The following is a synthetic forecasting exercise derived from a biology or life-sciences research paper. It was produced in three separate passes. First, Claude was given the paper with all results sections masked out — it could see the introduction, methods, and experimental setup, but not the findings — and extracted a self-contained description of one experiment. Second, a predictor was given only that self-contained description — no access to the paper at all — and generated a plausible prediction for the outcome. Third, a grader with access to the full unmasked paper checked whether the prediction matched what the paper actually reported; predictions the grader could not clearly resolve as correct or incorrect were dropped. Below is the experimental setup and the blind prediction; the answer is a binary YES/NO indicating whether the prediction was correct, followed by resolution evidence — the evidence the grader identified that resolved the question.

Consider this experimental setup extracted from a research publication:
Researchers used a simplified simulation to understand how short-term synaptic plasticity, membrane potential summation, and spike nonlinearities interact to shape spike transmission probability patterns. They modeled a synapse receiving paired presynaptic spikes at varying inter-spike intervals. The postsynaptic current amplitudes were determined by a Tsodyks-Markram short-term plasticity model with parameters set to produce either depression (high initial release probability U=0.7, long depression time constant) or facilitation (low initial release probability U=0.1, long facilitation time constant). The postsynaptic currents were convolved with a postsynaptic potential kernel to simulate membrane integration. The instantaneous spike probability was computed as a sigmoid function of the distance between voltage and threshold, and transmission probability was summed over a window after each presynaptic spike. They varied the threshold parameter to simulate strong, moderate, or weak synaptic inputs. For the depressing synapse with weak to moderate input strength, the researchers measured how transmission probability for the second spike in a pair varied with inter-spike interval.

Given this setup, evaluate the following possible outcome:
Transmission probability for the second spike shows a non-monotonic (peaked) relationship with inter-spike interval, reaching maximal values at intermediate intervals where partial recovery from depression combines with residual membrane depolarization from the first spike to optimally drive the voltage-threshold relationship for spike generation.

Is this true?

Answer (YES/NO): NO